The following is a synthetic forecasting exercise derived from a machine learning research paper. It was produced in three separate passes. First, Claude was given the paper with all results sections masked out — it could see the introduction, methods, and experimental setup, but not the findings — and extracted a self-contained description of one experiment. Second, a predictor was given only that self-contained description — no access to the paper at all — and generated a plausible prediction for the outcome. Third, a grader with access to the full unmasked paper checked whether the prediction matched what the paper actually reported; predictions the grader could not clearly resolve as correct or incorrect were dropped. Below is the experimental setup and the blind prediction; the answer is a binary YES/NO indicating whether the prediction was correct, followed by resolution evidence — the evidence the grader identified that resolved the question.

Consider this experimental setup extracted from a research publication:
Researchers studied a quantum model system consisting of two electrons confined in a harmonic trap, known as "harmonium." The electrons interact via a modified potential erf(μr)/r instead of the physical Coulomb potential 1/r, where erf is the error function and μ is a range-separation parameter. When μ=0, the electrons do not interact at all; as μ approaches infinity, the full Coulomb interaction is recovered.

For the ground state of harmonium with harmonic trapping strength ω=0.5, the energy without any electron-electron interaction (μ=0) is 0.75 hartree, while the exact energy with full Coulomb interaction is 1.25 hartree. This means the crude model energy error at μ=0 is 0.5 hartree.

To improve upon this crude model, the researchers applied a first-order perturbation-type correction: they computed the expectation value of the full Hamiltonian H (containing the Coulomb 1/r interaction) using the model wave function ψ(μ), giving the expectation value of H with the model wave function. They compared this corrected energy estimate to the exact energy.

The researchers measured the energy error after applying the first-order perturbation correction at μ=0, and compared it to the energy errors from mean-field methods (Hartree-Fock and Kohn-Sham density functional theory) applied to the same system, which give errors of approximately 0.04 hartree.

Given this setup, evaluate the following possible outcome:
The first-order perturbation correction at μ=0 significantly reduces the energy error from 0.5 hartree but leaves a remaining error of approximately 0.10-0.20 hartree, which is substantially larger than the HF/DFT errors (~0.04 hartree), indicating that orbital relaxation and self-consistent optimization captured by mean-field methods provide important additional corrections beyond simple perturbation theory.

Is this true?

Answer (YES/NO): NO